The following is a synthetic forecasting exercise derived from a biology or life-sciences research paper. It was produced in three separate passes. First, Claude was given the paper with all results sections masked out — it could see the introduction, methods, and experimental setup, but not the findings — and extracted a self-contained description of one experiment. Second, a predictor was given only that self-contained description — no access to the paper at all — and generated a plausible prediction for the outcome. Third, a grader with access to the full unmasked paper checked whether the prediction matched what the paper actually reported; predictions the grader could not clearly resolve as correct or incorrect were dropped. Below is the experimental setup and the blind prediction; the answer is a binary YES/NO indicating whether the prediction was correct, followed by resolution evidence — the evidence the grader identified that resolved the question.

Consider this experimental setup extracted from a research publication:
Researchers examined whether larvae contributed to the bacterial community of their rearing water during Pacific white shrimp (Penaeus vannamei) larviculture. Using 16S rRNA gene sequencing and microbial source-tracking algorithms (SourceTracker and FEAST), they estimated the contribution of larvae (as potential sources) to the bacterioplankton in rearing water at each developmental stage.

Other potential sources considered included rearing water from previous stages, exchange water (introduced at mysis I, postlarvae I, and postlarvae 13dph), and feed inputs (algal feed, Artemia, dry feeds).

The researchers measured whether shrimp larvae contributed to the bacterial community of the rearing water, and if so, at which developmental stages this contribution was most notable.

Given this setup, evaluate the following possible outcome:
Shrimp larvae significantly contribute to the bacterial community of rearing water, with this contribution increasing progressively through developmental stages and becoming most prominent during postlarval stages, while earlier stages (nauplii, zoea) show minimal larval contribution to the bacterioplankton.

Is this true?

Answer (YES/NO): NO